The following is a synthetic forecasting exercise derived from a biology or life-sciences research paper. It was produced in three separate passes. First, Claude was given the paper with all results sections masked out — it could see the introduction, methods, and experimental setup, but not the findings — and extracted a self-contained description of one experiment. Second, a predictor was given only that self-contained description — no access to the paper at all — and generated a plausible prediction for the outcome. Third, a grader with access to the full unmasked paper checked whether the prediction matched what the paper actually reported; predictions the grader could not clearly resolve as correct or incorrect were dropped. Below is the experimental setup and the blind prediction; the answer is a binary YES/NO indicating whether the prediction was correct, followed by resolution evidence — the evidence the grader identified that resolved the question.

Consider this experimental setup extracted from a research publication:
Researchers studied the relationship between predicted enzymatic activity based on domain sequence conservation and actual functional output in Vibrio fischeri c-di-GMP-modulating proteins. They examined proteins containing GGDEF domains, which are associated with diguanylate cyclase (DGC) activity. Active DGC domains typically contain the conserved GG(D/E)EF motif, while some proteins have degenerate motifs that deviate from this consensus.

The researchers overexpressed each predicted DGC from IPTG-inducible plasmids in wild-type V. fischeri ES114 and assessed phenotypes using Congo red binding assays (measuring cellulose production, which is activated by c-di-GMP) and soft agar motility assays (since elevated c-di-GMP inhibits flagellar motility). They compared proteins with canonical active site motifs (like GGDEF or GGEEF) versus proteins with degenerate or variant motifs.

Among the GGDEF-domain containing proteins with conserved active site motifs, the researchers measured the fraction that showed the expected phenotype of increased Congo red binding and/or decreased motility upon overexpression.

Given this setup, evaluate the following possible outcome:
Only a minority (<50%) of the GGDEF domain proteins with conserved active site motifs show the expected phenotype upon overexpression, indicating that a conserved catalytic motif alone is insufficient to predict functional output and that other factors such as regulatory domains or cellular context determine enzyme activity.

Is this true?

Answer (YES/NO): NO